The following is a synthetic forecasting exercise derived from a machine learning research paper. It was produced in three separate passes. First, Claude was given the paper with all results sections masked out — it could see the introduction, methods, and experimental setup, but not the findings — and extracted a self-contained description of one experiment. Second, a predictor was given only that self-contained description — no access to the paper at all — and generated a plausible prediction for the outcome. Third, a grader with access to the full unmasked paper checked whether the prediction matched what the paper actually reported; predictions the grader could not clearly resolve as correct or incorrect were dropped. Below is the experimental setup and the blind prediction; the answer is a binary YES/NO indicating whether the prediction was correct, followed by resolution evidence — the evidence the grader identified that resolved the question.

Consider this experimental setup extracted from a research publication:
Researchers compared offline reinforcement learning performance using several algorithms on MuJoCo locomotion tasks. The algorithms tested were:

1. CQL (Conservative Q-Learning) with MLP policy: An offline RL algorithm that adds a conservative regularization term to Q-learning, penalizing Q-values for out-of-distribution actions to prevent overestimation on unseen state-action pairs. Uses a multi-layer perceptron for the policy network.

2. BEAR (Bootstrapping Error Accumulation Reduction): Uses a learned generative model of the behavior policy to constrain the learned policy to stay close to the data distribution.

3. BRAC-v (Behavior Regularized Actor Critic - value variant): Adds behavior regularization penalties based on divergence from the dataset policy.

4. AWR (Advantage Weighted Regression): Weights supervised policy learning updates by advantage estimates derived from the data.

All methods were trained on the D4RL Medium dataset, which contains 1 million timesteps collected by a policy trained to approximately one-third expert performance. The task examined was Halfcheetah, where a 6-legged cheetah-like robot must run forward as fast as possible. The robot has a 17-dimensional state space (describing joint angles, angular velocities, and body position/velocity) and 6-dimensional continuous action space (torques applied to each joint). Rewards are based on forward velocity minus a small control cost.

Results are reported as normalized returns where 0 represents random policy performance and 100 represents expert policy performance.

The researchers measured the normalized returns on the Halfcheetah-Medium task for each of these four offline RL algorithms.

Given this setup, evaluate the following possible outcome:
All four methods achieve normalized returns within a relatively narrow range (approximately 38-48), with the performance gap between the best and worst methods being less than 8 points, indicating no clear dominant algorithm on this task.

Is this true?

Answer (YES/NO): NO